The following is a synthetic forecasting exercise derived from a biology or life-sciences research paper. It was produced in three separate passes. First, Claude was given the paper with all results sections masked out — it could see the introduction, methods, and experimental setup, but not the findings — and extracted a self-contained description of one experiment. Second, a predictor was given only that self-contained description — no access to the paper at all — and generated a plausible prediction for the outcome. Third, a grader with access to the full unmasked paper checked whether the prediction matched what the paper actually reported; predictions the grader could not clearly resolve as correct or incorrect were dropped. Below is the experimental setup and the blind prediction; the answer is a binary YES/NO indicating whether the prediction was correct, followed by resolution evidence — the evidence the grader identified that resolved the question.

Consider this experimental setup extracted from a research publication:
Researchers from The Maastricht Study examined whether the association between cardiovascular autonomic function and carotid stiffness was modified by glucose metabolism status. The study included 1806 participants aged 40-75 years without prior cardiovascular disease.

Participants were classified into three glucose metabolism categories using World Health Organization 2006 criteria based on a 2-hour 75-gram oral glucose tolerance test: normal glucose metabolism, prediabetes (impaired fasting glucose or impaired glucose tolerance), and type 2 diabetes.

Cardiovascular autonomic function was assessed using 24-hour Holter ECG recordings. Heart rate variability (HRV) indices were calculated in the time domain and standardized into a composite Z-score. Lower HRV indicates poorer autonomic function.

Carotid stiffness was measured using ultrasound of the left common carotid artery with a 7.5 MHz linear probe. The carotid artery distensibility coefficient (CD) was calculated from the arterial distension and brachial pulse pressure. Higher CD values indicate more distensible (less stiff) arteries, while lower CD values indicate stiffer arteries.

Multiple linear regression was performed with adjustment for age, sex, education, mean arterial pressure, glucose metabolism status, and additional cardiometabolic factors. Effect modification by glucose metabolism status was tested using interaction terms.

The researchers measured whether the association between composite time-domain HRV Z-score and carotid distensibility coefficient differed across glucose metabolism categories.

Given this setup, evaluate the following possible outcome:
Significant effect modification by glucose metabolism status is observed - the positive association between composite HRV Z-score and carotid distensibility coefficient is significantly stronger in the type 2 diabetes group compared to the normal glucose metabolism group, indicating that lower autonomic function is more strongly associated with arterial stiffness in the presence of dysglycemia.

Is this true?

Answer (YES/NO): NO